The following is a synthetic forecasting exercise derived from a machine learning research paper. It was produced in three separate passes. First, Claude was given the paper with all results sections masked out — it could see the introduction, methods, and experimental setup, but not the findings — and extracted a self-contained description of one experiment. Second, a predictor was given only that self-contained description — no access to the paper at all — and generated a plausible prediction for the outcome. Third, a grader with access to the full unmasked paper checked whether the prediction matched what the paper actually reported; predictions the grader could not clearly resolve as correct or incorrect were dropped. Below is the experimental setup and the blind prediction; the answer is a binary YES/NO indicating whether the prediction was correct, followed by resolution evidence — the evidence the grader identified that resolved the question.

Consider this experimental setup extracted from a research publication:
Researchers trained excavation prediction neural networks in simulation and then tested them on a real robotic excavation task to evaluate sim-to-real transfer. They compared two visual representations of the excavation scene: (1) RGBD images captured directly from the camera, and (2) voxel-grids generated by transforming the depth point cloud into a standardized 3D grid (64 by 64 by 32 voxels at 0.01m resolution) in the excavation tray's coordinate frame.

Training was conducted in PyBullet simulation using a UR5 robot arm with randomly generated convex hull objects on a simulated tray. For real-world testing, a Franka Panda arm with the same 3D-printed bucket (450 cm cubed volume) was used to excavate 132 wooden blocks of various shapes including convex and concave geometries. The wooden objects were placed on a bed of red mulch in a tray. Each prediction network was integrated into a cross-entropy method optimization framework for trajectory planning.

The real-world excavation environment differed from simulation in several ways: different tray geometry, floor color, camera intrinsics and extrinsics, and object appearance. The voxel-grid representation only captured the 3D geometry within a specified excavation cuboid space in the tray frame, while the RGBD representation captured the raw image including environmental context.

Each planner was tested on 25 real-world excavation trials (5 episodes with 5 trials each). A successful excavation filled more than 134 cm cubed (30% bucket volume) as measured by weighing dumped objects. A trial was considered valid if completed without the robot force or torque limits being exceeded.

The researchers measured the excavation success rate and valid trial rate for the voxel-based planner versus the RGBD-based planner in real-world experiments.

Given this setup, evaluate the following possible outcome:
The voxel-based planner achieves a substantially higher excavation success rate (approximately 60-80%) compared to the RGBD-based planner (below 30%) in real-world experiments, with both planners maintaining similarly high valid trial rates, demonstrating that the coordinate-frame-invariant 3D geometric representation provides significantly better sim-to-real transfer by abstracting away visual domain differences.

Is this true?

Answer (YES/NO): NO